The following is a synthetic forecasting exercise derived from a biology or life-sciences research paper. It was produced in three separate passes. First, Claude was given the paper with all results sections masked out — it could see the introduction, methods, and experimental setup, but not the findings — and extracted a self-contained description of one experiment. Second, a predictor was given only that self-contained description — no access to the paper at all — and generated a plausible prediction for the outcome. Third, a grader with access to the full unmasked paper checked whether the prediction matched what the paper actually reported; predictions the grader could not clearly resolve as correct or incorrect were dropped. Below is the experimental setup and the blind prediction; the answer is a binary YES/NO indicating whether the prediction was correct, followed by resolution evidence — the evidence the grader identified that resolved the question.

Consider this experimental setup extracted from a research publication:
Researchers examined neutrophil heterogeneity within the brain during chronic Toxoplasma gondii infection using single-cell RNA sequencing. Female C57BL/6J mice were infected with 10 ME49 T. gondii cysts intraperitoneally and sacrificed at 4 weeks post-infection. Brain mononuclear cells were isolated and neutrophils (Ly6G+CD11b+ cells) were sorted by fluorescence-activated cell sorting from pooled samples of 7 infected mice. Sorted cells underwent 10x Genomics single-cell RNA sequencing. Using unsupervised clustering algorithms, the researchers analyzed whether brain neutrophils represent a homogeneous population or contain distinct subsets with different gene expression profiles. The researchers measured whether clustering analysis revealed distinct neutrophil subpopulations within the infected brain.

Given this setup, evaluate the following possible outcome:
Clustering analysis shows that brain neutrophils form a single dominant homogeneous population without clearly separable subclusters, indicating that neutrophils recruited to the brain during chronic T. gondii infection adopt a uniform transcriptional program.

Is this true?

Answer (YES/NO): NO